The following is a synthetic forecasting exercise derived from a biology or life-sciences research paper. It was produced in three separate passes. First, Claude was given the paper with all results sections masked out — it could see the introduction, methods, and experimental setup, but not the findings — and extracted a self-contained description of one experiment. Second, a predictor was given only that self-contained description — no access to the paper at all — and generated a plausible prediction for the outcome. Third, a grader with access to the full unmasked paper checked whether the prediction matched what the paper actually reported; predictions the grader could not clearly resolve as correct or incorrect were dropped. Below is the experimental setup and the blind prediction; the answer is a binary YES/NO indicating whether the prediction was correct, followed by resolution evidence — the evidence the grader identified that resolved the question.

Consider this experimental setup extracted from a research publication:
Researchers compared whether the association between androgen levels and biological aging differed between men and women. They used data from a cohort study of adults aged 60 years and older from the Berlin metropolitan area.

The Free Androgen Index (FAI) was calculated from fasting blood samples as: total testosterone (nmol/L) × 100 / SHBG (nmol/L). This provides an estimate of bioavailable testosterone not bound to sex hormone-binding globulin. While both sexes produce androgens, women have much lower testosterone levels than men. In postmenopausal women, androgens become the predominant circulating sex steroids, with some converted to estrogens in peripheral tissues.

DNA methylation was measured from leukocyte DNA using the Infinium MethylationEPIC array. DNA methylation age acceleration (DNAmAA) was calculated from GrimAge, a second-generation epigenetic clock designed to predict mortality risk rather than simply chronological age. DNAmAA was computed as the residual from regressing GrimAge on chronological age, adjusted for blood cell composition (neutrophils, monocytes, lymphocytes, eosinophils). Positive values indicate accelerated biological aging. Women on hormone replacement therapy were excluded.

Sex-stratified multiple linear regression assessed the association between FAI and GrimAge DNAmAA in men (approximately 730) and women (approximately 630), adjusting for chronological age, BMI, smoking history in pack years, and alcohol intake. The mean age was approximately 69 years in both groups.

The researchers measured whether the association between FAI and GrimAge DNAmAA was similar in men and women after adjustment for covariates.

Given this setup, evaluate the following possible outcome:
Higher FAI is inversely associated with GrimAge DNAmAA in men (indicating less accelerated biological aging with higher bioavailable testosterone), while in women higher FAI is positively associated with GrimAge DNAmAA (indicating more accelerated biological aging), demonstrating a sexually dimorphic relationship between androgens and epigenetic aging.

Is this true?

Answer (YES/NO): NO